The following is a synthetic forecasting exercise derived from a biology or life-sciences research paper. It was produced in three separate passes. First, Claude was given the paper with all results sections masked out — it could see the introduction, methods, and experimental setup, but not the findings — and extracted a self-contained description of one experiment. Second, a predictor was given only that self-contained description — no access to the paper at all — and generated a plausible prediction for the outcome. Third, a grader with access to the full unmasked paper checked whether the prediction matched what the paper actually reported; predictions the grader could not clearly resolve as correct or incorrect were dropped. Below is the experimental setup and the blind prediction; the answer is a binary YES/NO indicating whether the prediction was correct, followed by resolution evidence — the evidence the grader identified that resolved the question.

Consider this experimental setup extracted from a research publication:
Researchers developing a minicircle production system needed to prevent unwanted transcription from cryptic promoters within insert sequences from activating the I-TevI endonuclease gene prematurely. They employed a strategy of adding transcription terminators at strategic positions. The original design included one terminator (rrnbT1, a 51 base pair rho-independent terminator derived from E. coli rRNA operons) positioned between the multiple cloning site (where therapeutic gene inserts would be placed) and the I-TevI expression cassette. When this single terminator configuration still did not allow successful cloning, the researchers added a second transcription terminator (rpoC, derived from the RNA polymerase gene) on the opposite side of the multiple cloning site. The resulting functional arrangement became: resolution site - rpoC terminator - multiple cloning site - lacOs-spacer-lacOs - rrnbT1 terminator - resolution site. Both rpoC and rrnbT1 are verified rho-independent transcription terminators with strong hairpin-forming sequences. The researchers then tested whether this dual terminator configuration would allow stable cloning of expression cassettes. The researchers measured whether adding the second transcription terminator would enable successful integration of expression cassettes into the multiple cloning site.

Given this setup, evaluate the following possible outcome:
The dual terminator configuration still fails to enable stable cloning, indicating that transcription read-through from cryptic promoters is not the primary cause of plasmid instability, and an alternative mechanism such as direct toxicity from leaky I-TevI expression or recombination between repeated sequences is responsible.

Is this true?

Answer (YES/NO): YES